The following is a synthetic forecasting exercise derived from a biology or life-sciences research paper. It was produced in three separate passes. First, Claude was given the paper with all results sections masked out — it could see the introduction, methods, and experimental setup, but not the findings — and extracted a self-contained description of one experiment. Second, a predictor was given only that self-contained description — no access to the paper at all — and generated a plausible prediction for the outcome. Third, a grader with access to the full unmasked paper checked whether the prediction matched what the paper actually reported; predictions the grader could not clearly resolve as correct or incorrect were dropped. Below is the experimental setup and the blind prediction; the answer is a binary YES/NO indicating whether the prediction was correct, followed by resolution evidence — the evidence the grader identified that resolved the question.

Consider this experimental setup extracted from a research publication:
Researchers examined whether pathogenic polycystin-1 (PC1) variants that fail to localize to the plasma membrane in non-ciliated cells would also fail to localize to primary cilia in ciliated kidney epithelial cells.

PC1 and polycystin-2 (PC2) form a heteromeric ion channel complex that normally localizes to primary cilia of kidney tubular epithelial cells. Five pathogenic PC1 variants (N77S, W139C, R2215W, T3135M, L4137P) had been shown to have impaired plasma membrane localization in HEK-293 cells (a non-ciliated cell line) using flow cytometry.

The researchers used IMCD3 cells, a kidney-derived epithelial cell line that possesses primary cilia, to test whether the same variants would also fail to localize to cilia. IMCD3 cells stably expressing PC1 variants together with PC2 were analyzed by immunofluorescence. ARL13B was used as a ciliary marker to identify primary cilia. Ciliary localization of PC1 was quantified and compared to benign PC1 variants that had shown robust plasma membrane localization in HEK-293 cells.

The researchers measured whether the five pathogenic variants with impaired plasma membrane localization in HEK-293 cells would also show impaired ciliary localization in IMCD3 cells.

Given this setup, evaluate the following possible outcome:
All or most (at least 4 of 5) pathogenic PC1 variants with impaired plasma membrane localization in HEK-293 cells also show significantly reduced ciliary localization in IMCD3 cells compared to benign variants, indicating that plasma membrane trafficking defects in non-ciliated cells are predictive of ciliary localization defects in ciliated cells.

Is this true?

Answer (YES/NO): YES